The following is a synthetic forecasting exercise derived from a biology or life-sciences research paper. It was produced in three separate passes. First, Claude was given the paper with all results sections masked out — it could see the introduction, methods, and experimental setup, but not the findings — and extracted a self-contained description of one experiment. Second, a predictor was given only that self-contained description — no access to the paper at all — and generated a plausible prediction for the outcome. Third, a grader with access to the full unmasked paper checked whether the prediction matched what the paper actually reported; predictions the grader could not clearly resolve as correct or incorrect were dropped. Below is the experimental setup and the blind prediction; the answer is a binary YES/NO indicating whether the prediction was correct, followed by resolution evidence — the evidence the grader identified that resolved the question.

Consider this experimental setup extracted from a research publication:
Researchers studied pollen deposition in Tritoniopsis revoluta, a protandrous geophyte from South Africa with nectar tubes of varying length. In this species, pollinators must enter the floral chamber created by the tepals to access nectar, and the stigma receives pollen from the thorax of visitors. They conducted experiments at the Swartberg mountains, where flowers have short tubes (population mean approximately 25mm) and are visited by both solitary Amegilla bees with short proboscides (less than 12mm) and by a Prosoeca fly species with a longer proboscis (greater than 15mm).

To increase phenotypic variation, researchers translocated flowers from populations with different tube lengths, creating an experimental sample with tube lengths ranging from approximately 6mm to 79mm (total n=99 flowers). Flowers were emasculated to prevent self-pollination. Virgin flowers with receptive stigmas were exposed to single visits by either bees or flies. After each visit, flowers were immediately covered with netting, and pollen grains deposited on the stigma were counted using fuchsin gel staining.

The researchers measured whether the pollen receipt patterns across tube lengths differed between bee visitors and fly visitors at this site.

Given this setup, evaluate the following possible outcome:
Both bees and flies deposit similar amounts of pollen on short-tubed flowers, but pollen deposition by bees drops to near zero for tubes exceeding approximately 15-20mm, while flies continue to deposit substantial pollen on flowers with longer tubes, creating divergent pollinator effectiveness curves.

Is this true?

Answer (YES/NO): NO